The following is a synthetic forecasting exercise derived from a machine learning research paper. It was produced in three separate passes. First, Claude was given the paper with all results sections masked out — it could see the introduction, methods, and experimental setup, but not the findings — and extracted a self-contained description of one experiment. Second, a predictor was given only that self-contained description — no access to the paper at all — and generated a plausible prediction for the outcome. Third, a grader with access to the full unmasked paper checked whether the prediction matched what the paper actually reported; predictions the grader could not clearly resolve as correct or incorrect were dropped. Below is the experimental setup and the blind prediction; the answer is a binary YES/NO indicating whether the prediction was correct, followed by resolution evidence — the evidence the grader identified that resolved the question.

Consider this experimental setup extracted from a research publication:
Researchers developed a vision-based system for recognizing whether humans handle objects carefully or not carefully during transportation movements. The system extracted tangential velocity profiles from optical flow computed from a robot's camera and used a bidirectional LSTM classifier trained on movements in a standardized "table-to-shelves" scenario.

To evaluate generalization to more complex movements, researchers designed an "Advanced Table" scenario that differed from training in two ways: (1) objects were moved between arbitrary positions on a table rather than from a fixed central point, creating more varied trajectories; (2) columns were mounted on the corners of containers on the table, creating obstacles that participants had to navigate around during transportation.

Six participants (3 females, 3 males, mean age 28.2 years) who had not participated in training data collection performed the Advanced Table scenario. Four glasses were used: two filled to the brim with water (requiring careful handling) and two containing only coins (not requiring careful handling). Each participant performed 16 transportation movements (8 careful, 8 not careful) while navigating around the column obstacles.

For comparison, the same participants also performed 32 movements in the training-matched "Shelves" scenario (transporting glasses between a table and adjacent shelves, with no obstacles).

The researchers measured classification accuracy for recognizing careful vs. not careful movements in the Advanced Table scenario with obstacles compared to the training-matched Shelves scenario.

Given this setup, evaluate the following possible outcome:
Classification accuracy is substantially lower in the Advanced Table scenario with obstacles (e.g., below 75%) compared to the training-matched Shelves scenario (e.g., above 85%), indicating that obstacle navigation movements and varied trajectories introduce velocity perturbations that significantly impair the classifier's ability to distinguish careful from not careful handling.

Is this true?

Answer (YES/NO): NO